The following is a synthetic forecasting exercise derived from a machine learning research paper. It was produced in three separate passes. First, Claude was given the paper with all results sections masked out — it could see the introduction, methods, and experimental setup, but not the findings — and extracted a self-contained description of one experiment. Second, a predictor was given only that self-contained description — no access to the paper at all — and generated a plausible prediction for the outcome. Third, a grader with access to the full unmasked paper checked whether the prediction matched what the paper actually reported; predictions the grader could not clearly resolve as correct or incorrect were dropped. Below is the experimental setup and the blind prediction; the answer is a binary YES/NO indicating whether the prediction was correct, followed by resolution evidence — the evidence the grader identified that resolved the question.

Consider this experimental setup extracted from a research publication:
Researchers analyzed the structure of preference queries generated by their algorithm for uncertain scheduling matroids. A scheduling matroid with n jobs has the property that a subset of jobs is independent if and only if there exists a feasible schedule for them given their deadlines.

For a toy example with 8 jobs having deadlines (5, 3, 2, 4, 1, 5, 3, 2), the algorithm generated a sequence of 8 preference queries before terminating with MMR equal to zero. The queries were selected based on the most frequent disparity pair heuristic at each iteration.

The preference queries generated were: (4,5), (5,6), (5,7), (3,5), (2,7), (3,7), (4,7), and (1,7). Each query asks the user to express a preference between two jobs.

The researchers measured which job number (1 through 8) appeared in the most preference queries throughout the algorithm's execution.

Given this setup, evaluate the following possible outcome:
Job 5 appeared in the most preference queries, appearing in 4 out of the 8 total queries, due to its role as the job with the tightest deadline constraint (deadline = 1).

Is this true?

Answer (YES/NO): NO